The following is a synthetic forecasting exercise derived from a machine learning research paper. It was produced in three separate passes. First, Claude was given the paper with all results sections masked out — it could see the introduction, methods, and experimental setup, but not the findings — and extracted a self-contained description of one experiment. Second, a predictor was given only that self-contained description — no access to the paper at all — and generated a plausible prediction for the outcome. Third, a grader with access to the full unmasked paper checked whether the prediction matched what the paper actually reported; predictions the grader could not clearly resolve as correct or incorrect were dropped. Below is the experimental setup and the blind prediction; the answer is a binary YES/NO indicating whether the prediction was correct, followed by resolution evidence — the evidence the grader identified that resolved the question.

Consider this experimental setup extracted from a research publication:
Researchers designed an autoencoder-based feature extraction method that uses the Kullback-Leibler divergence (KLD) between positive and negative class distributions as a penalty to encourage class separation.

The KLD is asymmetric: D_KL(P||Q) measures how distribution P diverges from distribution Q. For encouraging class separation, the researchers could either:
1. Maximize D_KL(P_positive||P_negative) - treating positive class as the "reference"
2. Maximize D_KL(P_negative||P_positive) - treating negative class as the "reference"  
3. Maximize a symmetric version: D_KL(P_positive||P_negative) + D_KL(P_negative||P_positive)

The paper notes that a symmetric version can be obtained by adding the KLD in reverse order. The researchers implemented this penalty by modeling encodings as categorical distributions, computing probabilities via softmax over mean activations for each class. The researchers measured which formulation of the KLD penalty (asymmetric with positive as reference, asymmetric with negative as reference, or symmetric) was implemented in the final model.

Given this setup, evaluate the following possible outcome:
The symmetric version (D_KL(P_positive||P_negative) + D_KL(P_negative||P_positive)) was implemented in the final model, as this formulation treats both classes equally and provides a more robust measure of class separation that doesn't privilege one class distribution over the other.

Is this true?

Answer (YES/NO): NO